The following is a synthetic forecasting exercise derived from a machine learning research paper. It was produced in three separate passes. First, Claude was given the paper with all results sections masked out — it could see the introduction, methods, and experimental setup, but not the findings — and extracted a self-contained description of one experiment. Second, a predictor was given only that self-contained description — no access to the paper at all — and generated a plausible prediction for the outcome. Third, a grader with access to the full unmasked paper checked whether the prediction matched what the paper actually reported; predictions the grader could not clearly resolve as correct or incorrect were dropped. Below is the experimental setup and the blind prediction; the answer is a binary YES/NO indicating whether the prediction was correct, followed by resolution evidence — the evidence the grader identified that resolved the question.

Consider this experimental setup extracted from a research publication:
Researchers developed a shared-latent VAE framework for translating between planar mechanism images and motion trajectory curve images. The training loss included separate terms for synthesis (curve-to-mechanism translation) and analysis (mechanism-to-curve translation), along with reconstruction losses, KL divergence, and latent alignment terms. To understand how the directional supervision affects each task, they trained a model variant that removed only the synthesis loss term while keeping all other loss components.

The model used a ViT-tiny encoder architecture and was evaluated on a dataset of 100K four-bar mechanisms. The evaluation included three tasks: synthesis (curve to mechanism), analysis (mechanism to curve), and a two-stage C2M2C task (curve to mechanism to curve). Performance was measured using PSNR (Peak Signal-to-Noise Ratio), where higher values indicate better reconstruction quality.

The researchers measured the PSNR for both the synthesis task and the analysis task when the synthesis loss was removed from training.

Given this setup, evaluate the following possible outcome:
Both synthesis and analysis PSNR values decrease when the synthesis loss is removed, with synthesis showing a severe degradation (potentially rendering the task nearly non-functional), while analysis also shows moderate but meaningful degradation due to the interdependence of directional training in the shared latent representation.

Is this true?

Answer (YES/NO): NO